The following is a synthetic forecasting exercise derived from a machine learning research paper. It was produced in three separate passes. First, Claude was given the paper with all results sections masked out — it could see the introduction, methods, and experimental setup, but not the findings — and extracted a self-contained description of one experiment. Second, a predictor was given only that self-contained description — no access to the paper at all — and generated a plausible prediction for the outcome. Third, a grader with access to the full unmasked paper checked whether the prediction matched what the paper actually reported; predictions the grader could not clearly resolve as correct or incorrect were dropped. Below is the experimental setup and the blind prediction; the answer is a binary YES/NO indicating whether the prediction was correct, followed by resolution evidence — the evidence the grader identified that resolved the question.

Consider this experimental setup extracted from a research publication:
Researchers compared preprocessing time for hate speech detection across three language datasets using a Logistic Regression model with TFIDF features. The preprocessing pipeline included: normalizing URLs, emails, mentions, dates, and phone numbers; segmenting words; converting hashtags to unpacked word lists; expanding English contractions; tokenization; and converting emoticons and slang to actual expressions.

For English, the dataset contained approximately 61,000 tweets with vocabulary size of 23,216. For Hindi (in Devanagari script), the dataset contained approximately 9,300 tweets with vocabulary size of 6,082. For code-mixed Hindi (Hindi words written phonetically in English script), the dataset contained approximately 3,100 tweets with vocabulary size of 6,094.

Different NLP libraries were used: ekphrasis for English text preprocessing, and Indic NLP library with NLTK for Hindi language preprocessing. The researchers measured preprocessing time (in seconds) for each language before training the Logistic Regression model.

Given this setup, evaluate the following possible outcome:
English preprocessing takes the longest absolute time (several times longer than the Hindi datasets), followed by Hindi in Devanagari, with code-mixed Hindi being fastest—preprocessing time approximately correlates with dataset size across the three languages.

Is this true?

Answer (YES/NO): NO